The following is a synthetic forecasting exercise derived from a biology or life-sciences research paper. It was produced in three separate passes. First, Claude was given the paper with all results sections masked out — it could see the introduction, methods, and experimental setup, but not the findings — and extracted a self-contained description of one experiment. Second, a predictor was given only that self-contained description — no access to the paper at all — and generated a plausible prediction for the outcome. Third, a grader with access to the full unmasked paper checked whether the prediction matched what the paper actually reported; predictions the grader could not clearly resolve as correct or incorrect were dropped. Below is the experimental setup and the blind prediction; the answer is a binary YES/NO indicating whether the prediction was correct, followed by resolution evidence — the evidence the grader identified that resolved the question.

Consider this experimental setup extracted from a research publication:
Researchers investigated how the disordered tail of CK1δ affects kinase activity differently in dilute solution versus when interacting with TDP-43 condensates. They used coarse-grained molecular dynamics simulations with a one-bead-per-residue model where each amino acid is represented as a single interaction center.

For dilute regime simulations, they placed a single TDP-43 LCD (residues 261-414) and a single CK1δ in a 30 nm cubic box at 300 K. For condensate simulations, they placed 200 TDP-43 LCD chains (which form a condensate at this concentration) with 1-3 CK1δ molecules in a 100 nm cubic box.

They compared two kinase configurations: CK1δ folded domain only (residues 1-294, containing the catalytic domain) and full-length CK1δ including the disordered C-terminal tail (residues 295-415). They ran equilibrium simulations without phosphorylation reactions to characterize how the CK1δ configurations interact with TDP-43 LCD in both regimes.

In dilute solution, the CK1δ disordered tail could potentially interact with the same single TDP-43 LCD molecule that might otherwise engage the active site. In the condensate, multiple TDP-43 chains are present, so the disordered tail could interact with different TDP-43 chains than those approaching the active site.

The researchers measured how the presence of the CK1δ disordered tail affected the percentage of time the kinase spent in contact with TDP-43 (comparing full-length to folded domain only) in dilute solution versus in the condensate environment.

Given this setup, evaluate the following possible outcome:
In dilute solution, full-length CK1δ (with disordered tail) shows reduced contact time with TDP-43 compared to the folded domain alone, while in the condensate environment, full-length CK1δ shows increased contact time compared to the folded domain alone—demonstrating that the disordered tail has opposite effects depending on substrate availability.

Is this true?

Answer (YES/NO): NO